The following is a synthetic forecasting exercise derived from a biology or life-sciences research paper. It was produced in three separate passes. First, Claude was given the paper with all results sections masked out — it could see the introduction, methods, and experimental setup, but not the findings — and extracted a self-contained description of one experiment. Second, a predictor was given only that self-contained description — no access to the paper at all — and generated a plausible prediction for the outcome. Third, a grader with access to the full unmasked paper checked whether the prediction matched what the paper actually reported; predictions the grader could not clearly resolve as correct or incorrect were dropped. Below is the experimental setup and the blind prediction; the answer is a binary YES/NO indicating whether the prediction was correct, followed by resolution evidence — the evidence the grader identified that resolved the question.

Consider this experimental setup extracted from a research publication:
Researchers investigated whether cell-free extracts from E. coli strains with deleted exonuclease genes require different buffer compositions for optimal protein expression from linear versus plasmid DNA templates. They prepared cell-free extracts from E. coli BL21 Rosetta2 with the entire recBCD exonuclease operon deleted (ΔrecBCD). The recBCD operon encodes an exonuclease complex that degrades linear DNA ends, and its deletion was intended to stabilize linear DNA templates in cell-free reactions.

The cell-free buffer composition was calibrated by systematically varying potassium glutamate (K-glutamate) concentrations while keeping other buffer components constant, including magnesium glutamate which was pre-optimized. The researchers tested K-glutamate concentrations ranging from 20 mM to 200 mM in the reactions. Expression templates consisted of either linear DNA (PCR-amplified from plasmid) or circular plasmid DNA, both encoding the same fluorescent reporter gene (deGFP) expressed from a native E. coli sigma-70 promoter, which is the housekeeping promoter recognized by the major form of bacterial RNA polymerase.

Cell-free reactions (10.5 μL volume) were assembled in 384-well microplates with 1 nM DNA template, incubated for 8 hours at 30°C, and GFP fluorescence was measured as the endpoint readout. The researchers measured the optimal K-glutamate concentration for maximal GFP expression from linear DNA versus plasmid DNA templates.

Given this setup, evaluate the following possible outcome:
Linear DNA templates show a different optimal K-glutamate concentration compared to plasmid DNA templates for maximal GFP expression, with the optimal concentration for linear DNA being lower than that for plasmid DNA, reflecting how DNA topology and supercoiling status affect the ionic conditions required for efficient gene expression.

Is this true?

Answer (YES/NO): YES